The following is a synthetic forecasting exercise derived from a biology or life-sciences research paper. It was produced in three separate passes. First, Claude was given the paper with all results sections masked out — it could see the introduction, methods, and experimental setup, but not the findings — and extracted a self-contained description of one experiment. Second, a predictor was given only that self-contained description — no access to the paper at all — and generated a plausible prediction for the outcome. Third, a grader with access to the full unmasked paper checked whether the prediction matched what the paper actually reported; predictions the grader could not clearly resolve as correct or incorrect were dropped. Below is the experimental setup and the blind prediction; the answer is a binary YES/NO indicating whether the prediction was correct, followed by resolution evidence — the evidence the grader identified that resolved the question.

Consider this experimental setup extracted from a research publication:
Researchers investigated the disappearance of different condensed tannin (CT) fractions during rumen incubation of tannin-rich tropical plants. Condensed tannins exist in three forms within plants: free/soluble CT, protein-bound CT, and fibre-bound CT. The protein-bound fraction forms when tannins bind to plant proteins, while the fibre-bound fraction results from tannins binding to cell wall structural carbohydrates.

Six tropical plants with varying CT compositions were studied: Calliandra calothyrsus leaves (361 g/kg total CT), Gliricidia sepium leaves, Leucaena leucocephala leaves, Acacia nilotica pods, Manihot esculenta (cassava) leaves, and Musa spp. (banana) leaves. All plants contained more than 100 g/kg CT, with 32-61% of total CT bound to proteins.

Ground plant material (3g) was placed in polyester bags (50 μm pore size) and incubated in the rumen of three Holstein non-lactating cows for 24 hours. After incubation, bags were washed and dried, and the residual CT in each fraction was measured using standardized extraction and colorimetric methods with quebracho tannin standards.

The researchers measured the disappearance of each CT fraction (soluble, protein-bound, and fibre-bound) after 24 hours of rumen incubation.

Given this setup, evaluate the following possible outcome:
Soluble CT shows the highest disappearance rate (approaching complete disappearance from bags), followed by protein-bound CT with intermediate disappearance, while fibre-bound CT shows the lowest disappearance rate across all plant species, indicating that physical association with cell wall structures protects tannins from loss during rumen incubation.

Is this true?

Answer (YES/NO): NO